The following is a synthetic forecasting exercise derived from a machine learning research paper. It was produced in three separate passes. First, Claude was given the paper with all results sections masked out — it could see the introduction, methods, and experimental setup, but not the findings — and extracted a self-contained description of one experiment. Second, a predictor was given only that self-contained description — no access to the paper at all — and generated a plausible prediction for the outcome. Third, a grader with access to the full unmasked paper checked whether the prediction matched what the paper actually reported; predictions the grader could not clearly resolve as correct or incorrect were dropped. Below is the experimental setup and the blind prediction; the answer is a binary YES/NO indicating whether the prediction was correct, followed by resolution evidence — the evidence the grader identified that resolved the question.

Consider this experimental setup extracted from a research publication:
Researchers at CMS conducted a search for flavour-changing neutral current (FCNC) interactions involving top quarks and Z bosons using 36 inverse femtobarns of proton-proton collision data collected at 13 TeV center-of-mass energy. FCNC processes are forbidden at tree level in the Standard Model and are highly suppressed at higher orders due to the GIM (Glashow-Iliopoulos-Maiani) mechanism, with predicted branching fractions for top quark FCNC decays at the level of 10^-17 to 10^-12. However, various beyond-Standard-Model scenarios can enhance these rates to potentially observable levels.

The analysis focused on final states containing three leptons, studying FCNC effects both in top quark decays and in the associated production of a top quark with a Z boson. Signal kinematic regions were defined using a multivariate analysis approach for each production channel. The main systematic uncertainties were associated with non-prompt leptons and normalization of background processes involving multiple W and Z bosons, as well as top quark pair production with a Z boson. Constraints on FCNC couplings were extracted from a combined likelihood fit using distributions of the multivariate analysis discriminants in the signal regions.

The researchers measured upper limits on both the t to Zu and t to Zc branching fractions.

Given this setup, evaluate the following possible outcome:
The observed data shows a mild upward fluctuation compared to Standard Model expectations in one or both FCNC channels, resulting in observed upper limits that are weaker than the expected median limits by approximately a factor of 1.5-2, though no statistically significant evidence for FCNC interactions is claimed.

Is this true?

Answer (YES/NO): YES